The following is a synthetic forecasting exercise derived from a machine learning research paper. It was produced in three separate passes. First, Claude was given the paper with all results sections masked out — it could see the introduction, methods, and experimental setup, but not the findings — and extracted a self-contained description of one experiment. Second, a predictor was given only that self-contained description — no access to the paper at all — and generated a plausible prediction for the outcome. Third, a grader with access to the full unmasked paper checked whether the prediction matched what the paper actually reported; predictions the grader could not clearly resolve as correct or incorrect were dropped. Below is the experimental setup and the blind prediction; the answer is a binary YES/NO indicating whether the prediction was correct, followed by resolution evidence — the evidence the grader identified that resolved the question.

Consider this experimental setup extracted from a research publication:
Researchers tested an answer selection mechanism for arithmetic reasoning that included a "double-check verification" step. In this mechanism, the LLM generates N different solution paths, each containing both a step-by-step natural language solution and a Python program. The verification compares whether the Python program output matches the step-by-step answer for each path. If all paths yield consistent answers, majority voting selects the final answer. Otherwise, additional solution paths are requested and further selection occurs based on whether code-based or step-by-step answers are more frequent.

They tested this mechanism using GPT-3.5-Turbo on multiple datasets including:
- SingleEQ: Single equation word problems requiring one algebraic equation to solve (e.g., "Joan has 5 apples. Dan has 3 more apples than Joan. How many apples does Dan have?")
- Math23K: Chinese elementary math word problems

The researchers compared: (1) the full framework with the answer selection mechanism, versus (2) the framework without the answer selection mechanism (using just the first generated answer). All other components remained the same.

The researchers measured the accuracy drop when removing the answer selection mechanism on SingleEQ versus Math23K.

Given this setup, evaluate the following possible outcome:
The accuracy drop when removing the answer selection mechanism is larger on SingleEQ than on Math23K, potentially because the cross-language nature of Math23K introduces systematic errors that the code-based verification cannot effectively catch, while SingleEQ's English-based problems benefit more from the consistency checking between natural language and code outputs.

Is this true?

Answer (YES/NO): NO